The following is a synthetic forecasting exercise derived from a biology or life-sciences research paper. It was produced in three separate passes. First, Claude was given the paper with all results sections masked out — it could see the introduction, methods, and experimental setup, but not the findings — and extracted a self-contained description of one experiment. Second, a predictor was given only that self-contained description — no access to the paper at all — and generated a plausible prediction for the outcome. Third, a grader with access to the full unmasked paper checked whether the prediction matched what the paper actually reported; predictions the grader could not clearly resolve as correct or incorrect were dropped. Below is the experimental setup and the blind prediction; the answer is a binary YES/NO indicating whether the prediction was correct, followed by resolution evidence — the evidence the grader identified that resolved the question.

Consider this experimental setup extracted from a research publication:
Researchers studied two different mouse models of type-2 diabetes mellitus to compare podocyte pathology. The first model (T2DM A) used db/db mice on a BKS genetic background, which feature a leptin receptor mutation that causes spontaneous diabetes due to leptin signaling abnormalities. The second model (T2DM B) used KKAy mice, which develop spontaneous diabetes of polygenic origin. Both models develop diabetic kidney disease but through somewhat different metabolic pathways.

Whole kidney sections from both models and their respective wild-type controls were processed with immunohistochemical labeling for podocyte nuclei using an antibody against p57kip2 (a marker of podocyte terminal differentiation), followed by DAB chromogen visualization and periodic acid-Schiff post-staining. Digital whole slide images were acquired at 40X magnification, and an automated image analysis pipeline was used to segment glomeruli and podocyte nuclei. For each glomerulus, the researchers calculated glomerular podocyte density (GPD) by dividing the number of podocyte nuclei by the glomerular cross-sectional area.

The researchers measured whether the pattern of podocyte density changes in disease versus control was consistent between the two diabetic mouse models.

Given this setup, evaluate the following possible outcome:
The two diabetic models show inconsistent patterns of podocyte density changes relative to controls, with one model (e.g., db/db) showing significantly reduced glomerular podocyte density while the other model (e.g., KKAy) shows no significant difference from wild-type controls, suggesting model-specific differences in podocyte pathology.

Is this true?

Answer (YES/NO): NO